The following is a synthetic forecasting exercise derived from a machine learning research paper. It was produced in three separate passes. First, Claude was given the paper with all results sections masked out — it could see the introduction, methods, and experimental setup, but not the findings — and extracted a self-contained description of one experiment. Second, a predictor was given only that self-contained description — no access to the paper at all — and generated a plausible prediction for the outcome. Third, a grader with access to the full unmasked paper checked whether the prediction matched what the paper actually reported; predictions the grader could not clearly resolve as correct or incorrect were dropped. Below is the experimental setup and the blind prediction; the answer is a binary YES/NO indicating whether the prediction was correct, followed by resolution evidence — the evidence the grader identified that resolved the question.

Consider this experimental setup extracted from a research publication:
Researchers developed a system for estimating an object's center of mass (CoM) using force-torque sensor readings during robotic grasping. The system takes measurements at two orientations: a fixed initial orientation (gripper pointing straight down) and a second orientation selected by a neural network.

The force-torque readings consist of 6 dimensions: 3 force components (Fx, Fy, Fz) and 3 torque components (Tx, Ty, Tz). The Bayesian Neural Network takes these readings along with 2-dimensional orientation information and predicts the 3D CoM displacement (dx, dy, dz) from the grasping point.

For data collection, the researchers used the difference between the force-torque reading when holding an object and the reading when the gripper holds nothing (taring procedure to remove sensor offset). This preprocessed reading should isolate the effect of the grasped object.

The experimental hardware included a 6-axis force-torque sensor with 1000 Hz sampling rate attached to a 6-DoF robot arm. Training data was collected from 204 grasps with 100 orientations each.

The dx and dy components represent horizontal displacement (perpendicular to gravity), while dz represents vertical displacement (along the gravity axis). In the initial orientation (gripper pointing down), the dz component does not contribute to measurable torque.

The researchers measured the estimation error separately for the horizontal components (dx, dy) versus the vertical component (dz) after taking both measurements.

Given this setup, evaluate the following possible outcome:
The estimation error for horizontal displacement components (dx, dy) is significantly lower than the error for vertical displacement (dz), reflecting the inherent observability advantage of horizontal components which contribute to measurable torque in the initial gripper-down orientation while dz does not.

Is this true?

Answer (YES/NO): NO